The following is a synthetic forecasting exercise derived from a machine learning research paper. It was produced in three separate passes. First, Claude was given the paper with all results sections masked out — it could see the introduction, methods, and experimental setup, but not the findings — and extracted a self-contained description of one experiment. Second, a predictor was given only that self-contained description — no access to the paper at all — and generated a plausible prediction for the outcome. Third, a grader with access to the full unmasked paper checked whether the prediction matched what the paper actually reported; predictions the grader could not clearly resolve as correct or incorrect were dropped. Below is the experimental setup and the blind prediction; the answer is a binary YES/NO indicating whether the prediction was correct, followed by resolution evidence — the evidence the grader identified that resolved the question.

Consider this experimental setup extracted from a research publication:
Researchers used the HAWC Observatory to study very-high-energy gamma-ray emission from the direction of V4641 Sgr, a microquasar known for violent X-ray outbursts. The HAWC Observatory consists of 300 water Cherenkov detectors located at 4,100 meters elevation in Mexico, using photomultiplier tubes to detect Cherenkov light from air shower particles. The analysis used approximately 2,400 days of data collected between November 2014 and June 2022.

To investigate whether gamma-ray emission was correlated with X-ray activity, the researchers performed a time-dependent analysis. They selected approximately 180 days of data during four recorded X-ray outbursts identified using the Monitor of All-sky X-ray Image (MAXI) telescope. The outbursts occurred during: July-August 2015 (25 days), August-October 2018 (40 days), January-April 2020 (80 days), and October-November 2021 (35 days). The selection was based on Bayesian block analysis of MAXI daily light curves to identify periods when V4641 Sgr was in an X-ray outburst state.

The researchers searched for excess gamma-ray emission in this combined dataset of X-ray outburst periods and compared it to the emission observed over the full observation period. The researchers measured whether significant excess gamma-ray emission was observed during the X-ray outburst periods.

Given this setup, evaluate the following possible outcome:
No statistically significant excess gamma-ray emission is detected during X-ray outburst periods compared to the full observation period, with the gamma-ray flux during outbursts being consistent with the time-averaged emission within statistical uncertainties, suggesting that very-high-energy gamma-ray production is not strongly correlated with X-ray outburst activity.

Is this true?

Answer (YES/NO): YES